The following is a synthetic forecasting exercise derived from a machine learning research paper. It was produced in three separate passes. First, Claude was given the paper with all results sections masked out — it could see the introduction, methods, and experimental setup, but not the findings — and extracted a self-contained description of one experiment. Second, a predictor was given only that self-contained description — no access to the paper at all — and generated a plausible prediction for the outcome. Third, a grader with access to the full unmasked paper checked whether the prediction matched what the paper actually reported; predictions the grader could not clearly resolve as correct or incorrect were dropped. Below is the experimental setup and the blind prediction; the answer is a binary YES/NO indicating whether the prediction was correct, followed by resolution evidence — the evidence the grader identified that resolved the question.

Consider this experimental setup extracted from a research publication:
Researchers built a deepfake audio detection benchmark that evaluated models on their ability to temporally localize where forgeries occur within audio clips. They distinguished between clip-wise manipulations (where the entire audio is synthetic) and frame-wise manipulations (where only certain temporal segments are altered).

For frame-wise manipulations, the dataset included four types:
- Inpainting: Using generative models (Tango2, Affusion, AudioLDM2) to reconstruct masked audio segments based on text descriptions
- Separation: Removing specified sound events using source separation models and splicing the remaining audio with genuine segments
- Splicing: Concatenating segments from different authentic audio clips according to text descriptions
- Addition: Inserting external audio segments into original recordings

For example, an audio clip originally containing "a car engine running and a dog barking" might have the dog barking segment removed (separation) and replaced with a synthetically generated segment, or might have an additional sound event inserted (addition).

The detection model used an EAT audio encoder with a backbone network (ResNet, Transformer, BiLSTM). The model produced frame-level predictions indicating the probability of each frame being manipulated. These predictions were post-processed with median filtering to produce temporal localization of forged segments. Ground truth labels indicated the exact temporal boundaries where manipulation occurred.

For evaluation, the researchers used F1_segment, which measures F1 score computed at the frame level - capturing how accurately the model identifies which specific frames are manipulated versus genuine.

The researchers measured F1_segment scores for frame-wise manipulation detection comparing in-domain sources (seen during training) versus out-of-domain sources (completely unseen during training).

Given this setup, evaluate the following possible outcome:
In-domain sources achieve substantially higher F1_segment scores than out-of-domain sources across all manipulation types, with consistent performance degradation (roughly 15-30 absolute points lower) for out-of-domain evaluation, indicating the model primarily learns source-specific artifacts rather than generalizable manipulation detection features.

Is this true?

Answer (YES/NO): NO